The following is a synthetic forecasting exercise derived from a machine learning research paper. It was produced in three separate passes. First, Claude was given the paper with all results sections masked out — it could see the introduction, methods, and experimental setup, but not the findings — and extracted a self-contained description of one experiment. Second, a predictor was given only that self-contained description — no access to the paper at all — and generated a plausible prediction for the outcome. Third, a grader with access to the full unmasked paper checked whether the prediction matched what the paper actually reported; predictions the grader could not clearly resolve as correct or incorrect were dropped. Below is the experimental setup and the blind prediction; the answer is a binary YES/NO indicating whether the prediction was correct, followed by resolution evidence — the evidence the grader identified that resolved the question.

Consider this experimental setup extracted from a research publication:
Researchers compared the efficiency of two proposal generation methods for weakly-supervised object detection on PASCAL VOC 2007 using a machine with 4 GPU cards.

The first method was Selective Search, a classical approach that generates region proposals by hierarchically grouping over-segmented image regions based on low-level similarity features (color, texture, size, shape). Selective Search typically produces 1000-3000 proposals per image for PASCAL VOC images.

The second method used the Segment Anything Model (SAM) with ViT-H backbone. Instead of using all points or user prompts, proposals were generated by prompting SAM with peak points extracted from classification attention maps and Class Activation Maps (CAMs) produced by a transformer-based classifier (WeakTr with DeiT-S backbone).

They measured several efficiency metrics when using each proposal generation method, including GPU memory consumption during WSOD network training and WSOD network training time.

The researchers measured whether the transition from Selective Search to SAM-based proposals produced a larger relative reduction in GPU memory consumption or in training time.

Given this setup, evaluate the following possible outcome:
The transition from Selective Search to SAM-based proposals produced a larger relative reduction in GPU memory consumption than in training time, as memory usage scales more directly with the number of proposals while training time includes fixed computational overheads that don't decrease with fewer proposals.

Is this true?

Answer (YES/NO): YES